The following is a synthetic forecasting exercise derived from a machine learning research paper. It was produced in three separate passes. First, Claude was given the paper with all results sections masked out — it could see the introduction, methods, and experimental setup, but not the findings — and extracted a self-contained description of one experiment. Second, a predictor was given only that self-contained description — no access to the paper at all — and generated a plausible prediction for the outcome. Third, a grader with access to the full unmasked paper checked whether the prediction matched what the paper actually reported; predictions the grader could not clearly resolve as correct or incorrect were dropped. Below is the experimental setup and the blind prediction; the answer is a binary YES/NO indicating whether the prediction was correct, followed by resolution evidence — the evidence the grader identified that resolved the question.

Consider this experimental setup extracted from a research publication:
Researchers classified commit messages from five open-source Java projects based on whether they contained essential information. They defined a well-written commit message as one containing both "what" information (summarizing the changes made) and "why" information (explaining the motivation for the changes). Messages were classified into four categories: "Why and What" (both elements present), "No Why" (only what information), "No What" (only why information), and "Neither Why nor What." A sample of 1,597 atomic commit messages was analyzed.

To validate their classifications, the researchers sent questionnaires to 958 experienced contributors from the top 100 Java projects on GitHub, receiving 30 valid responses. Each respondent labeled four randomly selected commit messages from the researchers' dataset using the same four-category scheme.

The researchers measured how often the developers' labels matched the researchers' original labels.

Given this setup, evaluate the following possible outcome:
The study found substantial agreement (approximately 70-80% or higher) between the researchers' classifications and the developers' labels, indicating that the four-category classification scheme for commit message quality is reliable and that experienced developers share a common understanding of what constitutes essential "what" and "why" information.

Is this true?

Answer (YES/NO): YES